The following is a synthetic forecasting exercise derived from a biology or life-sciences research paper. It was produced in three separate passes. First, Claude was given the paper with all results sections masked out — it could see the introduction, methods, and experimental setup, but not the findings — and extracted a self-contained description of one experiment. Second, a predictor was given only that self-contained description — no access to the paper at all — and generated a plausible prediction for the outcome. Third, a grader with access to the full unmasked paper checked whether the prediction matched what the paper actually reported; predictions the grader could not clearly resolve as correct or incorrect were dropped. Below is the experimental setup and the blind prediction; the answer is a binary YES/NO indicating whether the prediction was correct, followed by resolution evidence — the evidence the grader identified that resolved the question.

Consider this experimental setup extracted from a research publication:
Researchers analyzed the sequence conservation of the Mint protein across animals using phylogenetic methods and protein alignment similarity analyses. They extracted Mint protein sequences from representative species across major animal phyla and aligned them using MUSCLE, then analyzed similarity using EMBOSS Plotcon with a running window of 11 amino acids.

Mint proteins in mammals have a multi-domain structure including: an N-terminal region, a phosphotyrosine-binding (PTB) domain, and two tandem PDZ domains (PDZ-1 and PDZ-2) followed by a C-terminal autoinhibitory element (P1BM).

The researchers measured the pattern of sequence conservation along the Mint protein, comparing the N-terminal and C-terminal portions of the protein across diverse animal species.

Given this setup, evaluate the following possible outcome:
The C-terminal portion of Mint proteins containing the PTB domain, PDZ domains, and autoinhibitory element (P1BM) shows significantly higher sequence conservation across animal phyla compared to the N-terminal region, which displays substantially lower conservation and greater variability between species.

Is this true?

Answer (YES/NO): YES